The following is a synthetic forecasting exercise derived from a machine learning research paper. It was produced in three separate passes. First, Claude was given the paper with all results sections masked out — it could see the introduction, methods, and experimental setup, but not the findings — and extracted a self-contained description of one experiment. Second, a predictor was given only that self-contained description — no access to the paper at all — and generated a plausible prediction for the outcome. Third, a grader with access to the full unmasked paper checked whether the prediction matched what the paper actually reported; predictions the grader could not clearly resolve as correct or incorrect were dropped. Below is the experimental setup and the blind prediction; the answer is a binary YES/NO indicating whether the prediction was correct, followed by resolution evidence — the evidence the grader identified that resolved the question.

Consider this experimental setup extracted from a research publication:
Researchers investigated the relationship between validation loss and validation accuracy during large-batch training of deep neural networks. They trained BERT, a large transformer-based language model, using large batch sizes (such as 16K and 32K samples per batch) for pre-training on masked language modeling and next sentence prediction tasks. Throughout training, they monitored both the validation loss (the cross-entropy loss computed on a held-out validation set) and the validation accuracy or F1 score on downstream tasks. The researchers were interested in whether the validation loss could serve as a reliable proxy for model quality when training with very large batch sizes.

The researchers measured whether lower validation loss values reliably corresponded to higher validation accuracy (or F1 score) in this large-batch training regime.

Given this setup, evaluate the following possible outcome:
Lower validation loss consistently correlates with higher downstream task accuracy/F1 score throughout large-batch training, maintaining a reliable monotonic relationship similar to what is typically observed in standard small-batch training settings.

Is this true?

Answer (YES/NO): NO